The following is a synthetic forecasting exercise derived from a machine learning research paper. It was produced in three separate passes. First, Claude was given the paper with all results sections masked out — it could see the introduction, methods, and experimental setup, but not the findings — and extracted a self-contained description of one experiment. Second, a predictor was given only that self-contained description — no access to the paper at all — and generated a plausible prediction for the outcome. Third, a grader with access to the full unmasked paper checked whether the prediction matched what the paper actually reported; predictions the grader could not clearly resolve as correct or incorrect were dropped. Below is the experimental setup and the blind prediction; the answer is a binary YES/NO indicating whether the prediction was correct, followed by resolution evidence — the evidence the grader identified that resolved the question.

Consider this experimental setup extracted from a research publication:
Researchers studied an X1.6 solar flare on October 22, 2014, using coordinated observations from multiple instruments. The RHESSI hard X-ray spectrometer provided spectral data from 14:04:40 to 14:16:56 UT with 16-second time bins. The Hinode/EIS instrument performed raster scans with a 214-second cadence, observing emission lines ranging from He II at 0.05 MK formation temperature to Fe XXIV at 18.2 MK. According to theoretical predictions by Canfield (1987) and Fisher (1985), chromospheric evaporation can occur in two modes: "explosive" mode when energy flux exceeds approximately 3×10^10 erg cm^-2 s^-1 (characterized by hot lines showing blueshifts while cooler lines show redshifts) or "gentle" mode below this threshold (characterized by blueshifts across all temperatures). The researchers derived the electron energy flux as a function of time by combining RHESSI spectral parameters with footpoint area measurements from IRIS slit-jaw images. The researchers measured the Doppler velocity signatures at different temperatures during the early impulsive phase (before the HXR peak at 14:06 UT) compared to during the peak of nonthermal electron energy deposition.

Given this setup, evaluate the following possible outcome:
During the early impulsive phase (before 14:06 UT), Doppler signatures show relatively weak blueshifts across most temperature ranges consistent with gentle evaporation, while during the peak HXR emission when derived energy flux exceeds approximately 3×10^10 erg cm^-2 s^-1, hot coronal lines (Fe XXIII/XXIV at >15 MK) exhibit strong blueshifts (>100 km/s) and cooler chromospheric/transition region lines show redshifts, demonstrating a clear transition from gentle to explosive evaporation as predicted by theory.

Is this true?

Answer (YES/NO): YES